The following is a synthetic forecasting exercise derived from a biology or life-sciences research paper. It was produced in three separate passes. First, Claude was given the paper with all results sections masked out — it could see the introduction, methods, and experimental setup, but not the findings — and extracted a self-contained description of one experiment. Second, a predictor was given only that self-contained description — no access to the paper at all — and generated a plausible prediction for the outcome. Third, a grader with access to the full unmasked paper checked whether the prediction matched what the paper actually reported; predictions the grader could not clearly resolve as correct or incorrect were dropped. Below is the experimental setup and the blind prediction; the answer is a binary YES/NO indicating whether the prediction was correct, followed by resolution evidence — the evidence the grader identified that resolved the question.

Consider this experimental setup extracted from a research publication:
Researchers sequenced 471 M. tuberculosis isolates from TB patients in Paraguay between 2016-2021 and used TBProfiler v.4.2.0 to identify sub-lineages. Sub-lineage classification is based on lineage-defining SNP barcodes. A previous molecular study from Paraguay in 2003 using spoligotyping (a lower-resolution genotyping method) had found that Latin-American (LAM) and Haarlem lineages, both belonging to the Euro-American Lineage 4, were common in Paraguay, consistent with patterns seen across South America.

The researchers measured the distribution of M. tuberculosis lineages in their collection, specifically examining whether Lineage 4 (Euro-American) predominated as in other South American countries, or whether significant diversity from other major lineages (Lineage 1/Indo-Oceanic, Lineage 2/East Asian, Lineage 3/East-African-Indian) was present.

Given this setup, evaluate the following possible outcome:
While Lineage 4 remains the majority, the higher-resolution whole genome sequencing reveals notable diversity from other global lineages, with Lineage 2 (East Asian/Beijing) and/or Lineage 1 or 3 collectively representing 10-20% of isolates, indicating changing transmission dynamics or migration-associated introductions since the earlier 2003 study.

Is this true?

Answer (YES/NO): NO